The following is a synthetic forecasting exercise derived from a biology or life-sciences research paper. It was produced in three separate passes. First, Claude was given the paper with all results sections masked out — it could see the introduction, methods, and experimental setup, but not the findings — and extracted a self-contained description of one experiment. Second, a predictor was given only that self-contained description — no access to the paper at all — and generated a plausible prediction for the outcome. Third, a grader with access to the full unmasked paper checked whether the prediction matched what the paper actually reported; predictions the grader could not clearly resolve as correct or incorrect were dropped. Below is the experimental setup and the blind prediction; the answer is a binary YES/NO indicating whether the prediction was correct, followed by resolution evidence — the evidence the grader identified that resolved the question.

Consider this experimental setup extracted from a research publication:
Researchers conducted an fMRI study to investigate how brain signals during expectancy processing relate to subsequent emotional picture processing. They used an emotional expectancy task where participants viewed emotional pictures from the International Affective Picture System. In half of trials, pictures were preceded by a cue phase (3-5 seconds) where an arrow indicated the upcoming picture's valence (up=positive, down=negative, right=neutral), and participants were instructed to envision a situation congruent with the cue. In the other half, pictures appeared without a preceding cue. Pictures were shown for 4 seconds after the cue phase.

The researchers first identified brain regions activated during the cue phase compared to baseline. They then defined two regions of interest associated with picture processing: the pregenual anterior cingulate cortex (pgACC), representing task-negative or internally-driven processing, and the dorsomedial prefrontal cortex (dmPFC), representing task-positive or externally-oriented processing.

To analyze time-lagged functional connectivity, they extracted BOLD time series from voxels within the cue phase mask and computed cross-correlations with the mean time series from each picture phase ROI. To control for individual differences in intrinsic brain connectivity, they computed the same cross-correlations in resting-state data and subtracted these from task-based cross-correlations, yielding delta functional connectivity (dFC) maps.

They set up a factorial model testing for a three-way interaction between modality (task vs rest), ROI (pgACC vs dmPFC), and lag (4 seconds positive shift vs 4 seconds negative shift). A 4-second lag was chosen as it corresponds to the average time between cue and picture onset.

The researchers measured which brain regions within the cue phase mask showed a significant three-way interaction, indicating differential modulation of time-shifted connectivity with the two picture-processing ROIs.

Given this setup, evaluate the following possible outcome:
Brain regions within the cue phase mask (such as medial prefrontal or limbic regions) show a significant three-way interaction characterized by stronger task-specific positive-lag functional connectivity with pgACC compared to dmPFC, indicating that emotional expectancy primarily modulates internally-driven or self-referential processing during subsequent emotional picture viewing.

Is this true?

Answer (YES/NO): NO